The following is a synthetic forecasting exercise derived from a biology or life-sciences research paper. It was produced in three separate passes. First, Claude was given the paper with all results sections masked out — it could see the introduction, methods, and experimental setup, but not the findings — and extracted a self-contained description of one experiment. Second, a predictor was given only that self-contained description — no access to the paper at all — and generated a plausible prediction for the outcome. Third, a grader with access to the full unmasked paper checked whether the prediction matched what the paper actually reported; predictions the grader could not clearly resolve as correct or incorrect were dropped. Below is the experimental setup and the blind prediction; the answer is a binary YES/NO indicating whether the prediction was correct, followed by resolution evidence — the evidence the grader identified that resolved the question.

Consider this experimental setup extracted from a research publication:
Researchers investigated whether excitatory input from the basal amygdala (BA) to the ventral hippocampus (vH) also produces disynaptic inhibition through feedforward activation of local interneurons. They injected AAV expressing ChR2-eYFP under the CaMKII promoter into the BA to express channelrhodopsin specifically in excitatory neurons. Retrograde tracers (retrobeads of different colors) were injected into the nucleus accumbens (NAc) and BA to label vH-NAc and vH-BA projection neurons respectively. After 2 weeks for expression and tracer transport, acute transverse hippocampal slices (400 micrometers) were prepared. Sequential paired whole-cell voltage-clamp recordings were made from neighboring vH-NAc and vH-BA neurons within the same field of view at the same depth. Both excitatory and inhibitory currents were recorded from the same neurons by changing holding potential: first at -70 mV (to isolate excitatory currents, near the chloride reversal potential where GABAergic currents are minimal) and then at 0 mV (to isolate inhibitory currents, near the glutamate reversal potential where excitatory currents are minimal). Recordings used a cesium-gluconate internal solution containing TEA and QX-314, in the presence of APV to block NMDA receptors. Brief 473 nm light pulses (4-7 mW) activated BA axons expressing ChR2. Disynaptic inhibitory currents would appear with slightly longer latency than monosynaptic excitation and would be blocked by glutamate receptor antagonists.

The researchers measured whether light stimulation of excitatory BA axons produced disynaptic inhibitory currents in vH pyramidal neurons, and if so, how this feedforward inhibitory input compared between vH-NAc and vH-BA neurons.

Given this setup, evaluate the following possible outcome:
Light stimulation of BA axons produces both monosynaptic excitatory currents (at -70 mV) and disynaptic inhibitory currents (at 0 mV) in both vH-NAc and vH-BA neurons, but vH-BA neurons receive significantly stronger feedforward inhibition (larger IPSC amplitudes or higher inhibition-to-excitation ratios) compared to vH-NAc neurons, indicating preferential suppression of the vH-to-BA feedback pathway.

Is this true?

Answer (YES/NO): NO